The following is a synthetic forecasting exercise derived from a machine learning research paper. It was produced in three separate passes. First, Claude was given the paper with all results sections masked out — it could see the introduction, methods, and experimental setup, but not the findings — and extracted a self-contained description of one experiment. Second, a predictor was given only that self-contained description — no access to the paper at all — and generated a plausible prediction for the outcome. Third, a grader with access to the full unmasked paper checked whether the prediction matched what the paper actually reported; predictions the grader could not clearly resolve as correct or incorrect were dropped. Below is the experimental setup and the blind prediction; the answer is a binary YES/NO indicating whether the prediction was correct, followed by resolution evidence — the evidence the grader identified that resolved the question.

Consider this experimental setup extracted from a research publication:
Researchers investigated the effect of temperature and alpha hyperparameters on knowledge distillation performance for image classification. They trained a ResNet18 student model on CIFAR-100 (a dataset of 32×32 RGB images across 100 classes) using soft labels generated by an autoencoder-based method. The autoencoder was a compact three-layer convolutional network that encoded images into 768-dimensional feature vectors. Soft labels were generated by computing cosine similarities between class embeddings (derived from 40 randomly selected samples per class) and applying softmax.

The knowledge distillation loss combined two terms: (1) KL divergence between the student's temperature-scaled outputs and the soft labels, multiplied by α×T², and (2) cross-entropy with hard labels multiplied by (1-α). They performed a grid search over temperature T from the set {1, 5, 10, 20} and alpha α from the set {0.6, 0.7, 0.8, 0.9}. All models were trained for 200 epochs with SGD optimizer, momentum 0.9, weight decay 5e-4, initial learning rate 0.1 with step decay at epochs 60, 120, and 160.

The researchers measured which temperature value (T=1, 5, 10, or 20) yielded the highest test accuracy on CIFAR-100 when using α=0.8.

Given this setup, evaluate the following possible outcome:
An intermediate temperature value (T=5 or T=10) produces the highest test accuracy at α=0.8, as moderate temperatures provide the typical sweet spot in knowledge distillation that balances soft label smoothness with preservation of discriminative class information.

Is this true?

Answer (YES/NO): YES